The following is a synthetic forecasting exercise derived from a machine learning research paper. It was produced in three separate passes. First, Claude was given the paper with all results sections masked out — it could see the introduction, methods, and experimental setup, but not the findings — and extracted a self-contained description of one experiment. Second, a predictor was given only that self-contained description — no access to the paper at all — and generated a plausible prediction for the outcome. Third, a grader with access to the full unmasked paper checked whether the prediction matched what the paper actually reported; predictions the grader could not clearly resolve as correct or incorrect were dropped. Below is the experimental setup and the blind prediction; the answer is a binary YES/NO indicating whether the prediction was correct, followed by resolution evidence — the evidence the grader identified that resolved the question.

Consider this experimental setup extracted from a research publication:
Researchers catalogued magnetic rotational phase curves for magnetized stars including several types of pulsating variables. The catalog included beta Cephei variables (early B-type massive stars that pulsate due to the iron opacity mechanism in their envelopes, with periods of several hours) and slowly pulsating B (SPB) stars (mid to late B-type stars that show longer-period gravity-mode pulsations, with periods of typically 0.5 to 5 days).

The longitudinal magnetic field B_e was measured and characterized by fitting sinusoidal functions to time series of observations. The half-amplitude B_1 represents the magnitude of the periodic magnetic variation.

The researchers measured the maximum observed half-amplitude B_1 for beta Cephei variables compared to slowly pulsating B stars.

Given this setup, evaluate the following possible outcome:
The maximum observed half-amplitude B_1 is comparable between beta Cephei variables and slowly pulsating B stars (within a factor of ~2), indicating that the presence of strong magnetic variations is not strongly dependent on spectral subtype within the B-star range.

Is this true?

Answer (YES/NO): YES